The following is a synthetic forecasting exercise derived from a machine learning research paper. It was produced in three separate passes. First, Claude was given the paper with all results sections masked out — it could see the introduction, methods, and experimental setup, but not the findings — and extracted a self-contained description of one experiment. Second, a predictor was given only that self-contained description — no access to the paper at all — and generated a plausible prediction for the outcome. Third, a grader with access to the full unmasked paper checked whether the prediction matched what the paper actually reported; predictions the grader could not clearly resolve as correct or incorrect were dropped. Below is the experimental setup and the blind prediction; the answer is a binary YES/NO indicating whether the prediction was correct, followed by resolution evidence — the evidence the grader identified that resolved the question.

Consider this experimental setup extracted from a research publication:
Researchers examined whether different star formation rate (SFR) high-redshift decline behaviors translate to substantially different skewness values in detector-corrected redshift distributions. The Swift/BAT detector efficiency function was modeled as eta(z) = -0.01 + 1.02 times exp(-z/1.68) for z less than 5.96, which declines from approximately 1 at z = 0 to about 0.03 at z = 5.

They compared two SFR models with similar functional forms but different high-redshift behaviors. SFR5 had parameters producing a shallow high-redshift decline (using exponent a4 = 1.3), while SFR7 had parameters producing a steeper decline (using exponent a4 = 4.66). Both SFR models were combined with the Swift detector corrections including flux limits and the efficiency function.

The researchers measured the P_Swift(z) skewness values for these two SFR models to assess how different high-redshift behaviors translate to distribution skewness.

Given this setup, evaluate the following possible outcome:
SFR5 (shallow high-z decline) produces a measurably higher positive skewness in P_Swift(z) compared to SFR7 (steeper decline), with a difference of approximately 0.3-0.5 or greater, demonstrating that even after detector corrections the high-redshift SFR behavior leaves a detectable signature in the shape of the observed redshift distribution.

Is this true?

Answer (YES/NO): YES